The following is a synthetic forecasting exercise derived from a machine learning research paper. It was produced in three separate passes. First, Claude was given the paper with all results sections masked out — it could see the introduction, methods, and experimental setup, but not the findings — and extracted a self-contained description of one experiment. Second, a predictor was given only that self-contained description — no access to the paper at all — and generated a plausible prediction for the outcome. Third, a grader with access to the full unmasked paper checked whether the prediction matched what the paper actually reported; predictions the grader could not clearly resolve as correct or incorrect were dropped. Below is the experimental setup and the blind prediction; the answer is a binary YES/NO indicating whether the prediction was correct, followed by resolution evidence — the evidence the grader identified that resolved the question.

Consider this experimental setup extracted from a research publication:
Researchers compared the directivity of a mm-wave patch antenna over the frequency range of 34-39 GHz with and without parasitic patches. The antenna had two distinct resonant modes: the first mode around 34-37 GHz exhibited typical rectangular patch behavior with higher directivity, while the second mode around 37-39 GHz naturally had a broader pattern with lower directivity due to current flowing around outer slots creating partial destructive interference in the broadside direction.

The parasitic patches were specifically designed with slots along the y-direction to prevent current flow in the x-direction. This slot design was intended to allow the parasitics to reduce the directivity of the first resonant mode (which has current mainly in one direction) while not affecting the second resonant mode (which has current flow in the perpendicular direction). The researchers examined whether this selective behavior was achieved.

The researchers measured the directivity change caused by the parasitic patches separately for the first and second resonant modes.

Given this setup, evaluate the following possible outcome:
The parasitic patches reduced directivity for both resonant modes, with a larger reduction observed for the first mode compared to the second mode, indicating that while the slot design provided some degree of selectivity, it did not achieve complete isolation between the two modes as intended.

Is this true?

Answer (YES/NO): NO